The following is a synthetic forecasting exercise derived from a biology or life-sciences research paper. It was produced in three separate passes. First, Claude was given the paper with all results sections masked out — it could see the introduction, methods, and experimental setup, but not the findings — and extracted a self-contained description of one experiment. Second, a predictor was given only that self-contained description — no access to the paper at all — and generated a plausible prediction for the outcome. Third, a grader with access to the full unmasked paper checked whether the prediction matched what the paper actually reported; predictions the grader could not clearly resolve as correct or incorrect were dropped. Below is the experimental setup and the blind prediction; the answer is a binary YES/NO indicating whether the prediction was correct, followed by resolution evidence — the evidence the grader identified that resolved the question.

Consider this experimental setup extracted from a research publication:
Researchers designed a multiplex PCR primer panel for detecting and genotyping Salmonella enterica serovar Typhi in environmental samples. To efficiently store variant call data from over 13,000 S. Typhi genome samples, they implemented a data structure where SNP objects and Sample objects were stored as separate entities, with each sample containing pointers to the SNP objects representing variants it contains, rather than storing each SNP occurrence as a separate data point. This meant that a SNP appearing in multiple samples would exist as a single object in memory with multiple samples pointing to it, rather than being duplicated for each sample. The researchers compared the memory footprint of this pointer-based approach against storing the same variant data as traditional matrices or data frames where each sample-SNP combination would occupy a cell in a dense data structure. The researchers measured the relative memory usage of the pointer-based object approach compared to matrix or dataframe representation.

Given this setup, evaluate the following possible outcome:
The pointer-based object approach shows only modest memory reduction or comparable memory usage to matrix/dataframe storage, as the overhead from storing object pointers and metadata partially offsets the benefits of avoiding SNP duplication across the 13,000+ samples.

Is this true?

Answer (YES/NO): NO